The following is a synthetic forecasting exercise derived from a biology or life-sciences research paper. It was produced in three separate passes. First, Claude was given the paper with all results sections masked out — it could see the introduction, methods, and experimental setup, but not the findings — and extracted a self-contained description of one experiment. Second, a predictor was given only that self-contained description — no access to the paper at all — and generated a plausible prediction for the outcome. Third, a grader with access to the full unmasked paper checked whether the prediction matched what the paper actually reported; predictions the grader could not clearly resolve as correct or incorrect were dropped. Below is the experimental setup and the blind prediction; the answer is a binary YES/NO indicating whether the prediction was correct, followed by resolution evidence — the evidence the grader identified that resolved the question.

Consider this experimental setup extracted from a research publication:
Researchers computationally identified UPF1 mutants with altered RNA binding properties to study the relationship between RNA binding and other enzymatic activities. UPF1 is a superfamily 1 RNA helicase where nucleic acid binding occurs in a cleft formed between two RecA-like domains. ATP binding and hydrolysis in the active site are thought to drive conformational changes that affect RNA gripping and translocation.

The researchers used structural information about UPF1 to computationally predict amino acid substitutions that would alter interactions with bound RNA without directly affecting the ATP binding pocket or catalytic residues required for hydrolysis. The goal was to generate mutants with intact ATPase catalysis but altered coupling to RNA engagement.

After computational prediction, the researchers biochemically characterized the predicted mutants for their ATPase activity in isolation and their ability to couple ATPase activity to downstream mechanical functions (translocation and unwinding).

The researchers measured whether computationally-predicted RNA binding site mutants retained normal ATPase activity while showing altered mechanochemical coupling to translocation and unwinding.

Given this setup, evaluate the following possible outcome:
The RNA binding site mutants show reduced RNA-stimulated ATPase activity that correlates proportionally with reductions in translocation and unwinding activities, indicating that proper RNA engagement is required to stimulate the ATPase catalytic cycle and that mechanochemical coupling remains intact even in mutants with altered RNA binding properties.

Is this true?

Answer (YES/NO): NO